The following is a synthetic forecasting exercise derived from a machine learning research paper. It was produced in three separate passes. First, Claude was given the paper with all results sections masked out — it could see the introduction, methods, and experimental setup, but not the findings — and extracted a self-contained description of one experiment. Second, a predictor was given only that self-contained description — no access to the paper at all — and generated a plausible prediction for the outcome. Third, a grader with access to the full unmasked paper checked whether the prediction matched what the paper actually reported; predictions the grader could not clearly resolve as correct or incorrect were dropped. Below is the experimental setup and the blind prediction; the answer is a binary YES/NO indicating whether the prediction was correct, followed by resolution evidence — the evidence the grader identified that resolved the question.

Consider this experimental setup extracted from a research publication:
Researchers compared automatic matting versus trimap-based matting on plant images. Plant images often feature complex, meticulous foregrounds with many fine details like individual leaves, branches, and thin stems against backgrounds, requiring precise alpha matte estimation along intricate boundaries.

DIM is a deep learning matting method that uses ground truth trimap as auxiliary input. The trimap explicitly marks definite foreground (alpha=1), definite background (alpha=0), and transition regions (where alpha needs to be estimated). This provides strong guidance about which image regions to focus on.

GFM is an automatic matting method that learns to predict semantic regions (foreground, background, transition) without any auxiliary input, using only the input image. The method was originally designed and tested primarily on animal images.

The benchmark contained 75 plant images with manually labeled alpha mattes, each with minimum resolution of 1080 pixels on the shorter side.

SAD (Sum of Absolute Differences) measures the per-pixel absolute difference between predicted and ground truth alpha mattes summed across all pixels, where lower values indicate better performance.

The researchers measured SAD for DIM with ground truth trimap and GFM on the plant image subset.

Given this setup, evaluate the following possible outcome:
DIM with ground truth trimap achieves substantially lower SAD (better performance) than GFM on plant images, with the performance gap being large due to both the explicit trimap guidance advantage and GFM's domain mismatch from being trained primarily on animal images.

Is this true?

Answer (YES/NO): NO